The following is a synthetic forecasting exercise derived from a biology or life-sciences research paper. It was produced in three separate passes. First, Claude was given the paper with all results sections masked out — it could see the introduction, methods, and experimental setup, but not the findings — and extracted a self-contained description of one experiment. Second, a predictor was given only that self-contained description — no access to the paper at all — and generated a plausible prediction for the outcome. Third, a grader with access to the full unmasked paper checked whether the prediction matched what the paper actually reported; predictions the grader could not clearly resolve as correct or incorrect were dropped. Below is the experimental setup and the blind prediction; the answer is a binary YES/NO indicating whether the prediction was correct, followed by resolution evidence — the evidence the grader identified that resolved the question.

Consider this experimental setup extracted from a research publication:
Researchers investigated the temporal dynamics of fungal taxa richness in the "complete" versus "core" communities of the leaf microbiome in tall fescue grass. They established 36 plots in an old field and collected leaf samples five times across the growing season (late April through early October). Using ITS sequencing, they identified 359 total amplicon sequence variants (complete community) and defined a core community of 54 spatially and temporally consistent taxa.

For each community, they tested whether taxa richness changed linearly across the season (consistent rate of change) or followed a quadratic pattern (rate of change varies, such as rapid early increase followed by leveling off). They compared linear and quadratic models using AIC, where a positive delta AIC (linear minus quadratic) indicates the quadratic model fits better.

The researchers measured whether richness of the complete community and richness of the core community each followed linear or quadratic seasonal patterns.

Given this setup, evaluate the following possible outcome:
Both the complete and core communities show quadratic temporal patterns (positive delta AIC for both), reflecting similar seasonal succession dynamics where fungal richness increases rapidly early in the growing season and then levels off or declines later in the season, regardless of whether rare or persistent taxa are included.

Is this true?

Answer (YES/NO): NO